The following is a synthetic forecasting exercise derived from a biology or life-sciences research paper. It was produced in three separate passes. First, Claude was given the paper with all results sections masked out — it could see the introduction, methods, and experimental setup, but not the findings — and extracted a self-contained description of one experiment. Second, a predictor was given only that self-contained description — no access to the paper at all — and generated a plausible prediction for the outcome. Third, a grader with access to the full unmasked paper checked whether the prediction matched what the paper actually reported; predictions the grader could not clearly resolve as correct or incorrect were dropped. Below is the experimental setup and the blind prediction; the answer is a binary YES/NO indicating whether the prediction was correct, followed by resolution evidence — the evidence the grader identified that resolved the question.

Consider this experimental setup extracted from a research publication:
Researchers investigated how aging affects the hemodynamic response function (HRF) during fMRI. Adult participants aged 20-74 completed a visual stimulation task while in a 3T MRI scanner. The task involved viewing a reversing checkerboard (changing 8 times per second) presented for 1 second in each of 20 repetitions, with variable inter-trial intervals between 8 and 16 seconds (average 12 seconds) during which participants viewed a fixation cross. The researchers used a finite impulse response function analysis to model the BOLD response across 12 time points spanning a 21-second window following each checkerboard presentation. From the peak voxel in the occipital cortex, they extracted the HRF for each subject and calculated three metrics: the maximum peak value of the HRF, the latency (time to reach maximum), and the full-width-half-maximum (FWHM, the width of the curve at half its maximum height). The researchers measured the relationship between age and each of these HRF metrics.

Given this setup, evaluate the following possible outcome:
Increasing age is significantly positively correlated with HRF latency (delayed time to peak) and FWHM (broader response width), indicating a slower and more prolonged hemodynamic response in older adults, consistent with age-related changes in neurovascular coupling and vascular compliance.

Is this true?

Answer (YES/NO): NO